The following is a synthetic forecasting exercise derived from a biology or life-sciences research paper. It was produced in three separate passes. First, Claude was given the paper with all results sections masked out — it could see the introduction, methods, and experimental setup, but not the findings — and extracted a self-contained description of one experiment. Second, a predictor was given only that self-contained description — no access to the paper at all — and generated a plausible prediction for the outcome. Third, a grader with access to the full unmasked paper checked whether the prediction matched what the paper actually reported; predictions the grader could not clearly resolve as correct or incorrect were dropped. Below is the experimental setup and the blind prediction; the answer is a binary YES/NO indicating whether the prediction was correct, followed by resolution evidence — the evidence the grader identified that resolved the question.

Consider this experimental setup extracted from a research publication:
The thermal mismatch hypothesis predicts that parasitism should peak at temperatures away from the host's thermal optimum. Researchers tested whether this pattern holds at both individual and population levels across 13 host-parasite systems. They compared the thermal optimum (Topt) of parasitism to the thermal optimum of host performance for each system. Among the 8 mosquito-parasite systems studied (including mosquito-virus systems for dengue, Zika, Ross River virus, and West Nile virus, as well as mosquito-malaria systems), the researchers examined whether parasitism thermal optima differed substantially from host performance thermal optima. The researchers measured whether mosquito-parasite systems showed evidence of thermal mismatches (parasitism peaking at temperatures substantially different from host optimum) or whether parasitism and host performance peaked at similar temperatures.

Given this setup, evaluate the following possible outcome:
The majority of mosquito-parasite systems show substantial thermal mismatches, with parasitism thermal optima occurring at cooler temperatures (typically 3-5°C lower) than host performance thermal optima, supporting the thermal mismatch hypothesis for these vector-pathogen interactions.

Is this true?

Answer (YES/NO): NO